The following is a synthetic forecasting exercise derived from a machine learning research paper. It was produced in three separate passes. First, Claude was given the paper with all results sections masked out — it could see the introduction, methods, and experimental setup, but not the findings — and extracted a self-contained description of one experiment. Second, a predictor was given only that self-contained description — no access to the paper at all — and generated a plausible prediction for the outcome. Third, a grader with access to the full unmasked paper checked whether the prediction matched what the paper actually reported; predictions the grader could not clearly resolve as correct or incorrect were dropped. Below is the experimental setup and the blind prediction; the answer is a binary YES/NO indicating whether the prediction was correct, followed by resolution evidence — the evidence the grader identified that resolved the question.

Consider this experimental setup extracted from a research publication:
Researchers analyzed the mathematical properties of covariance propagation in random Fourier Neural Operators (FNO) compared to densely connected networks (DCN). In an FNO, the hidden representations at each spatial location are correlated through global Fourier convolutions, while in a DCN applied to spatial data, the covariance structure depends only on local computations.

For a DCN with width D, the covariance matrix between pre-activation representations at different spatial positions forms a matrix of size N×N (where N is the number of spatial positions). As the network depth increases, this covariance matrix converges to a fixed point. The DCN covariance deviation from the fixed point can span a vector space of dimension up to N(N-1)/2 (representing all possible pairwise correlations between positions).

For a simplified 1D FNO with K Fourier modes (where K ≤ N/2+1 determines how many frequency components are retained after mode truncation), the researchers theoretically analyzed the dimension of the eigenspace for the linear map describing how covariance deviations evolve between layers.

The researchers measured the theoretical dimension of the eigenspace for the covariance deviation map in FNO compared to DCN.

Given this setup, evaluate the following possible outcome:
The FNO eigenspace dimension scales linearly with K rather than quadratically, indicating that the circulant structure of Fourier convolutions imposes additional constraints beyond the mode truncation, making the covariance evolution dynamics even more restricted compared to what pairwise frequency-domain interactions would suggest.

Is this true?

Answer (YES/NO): YES